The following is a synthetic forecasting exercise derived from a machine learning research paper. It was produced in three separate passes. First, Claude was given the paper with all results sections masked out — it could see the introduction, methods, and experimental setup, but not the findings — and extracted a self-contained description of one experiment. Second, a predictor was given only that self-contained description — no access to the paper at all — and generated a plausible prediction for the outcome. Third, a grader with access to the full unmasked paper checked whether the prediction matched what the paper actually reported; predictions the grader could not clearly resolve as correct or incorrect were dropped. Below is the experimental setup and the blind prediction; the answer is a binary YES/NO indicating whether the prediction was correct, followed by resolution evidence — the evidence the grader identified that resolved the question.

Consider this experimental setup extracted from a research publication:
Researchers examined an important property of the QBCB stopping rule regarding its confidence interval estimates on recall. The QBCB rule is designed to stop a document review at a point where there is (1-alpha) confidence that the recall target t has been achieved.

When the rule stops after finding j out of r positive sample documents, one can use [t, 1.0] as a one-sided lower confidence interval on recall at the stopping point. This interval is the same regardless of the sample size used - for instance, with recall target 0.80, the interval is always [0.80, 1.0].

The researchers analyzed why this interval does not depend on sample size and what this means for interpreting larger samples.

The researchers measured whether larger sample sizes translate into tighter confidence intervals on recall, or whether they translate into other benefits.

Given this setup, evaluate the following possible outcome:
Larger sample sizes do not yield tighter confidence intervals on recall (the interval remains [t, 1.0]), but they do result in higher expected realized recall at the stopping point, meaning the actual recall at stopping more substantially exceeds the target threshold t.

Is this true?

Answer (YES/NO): NO